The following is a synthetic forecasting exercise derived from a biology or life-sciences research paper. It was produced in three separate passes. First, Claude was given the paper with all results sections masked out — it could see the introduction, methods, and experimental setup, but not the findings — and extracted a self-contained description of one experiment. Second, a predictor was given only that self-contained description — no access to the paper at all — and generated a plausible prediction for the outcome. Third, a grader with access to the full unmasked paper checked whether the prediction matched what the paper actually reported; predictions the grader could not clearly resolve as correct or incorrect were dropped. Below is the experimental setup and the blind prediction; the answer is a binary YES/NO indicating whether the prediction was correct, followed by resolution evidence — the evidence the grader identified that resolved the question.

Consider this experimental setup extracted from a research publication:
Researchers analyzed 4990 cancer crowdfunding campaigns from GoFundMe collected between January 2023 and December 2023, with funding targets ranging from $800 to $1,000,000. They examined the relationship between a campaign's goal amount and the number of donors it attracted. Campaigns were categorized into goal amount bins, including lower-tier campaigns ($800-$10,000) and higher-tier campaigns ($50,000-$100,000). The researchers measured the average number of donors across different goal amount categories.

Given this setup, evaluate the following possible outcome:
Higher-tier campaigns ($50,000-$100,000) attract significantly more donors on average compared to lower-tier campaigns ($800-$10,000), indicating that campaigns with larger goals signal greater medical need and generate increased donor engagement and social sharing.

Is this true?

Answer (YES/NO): YES